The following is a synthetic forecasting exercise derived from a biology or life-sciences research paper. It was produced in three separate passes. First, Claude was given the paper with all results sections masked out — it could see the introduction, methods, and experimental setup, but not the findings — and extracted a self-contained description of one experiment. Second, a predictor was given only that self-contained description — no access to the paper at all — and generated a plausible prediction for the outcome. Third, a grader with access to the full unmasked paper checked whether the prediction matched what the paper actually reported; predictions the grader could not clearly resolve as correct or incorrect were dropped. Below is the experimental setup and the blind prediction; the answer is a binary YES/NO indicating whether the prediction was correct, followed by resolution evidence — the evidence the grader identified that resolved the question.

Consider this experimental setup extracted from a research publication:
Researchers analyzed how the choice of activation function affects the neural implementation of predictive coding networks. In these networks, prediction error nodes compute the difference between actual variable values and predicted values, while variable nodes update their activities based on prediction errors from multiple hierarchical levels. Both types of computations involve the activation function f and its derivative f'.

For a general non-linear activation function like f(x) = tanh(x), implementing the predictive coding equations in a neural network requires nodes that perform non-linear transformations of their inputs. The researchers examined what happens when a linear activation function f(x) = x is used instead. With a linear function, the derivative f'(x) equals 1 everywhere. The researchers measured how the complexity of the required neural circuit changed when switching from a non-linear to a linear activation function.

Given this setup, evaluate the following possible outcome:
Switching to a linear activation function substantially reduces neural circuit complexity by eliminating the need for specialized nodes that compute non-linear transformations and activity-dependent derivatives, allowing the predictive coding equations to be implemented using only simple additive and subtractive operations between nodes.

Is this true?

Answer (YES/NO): YES